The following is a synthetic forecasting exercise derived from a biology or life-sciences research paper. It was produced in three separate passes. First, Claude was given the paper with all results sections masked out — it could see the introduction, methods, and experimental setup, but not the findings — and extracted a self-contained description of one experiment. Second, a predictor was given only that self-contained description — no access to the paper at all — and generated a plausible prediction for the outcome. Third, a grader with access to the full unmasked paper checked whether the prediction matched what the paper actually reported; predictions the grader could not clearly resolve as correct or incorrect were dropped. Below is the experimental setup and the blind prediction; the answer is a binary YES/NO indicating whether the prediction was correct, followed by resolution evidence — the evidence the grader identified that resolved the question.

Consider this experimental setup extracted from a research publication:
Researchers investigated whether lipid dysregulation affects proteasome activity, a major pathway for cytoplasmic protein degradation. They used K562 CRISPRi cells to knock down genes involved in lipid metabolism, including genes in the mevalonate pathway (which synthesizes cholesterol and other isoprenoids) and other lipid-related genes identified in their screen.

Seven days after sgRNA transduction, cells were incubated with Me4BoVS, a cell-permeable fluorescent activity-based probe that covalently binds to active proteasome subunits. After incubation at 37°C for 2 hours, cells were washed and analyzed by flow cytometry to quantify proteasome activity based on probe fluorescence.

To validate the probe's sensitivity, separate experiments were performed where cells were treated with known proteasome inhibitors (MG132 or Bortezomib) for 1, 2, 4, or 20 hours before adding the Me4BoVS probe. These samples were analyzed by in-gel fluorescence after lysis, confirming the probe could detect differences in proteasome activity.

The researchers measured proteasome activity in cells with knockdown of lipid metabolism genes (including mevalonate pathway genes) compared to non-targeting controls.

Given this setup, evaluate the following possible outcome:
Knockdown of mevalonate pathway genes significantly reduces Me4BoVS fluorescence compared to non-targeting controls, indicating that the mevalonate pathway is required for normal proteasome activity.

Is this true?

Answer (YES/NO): NO